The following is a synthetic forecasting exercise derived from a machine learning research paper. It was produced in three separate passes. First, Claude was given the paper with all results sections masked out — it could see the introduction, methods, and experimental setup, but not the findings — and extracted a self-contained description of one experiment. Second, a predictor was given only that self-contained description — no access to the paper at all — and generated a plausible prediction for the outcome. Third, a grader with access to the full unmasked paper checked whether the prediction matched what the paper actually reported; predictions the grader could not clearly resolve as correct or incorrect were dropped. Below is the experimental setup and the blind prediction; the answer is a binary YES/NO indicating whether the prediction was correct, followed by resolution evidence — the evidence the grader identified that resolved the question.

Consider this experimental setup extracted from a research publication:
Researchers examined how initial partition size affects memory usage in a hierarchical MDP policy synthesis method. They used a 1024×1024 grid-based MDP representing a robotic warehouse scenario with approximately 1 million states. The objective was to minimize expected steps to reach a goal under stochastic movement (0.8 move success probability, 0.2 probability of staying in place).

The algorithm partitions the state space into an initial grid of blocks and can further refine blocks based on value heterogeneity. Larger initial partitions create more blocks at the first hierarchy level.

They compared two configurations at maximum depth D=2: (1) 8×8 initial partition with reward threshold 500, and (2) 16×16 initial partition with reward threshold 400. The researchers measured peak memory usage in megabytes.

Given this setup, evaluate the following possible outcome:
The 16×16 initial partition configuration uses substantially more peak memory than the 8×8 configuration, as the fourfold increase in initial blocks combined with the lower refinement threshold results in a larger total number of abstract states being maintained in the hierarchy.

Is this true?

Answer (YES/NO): YES